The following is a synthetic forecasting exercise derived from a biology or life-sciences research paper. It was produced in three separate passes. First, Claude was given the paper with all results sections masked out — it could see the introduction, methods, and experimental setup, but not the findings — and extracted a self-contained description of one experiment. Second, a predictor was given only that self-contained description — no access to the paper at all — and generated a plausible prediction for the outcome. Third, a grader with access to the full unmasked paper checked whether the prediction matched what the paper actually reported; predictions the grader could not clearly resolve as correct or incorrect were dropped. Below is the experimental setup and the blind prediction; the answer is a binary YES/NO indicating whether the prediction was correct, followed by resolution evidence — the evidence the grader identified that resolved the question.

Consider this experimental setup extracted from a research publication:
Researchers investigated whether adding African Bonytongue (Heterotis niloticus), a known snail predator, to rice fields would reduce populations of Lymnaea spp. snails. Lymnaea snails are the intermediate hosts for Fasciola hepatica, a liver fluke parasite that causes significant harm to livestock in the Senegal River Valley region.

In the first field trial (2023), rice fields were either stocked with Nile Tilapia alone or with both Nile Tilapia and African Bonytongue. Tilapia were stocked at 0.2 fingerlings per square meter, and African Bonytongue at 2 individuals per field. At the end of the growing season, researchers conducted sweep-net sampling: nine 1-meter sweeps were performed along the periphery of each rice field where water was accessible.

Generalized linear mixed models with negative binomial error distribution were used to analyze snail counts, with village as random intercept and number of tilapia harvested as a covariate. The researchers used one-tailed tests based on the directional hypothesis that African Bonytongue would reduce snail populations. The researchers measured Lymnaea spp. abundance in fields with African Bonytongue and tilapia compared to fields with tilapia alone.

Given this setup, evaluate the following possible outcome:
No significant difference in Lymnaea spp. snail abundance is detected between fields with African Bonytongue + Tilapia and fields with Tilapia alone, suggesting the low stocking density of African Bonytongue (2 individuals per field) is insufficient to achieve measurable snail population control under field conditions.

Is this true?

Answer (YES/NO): NO